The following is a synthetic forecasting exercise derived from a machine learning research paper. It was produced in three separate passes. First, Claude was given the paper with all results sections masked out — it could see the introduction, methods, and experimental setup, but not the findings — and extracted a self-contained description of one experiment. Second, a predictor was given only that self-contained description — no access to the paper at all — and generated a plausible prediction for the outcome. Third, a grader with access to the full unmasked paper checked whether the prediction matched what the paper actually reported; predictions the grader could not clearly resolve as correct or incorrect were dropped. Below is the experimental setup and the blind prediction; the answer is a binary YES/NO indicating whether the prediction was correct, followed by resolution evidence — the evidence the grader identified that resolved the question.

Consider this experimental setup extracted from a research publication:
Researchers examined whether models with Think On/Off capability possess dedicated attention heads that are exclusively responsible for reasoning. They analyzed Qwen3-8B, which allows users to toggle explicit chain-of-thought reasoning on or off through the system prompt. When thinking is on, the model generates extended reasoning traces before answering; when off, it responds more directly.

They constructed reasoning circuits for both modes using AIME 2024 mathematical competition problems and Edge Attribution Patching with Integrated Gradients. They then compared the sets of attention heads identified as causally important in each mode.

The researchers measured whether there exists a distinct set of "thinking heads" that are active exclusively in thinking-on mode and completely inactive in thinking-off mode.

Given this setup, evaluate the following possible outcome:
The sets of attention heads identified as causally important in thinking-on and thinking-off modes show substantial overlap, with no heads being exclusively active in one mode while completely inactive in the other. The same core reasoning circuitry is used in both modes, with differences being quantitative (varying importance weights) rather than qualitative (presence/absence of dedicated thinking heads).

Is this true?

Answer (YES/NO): NO